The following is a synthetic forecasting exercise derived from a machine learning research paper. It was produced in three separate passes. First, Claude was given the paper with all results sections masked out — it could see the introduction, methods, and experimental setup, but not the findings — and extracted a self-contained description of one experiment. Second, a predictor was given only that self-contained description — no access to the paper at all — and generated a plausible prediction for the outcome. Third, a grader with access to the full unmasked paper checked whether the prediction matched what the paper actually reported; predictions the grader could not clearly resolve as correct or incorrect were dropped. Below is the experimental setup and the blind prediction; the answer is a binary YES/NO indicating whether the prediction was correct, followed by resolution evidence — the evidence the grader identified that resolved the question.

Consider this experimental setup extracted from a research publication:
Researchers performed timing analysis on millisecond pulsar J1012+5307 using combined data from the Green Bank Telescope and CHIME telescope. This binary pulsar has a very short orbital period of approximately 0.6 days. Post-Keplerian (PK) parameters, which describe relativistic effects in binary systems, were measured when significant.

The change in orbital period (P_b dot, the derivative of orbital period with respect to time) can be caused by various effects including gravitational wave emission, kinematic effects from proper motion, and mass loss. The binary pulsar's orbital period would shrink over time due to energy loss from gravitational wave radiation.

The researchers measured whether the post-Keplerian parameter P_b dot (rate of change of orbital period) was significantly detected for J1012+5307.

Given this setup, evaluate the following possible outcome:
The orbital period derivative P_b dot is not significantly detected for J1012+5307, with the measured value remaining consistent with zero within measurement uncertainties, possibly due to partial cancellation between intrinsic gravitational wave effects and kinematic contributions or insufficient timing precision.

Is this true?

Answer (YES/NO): NO